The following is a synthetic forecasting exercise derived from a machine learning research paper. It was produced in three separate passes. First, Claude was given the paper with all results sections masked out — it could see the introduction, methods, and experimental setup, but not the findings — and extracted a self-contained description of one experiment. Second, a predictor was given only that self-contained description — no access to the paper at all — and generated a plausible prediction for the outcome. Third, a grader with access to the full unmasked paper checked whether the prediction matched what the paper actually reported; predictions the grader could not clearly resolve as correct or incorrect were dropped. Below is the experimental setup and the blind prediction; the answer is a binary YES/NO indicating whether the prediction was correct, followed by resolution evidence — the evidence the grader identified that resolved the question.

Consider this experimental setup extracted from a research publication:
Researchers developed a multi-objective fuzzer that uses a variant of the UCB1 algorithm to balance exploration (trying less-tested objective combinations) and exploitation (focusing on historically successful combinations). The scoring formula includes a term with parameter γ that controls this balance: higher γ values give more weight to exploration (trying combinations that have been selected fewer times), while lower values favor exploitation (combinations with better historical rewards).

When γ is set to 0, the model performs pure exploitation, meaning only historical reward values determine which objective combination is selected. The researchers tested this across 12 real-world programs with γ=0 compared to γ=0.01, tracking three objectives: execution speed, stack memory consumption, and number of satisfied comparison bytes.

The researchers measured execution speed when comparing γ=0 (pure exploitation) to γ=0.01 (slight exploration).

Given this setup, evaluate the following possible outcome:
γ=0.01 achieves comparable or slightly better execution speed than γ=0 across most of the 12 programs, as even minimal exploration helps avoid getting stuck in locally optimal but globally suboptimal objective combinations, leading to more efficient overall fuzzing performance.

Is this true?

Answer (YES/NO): NO